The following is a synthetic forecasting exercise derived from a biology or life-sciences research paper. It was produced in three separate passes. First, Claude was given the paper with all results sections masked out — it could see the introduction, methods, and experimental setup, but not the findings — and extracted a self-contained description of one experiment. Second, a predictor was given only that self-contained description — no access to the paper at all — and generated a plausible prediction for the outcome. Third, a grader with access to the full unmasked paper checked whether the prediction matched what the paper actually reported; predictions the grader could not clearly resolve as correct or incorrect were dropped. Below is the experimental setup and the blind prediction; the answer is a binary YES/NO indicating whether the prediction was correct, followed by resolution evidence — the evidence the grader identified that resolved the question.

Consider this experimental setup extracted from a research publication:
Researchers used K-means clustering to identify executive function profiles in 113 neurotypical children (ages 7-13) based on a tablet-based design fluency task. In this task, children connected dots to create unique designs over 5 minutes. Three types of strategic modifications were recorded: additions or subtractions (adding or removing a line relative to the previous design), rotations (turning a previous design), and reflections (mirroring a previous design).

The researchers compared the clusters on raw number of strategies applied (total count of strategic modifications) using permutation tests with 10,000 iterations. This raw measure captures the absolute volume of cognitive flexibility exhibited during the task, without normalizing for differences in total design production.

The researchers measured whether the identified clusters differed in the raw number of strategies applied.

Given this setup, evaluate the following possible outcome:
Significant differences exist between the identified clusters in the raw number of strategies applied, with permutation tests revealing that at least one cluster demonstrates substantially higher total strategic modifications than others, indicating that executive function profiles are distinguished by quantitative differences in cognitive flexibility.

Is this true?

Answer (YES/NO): YES